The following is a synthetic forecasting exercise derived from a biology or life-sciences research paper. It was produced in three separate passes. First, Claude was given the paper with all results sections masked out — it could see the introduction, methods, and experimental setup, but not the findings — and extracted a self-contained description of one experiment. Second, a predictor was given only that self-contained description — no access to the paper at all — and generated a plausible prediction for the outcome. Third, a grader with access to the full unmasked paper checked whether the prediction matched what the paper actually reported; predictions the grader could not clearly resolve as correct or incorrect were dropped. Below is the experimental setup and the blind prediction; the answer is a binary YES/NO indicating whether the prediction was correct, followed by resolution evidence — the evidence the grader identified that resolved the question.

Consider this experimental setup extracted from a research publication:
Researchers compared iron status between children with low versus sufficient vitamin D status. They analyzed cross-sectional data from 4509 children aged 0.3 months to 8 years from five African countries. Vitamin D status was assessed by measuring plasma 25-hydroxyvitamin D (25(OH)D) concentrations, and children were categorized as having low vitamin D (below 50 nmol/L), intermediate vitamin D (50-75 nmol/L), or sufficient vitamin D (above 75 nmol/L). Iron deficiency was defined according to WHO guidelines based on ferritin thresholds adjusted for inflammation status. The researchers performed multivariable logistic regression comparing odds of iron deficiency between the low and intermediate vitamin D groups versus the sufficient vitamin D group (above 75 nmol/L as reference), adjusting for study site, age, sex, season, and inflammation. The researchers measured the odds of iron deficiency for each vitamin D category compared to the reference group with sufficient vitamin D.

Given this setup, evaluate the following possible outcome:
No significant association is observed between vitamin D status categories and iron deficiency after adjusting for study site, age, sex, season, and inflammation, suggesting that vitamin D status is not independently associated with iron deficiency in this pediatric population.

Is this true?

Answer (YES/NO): NO